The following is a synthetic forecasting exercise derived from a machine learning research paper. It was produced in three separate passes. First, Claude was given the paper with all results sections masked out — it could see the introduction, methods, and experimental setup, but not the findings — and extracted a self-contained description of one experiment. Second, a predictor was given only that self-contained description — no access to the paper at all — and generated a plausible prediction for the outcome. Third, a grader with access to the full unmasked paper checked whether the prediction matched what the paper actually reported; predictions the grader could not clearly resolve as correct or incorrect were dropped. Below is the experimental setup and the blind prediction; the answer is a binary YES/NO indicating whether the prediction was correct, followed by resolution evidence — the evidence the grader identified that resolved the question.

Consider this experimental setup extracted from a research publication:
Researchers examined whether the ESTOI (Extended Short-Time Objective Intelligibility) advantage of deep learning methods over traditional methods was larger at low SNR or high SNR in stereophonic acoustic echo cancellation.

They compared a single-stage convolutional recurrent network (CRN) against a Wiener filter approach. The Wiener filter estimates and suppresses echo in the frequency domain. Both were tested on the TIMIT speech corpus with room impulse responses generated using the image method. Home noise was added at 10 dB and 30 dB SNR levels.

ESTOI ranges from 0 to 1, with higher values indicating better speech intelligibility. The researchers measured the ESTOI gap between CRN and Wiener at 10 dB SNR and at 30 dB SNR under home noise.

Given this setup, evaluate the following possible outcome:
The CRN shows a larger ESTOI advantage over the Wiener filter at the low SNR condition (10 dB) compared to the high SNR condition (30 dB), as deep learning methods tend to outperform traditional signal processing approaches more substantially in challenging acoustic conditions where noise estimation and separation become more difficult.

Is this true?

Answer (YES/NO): YES